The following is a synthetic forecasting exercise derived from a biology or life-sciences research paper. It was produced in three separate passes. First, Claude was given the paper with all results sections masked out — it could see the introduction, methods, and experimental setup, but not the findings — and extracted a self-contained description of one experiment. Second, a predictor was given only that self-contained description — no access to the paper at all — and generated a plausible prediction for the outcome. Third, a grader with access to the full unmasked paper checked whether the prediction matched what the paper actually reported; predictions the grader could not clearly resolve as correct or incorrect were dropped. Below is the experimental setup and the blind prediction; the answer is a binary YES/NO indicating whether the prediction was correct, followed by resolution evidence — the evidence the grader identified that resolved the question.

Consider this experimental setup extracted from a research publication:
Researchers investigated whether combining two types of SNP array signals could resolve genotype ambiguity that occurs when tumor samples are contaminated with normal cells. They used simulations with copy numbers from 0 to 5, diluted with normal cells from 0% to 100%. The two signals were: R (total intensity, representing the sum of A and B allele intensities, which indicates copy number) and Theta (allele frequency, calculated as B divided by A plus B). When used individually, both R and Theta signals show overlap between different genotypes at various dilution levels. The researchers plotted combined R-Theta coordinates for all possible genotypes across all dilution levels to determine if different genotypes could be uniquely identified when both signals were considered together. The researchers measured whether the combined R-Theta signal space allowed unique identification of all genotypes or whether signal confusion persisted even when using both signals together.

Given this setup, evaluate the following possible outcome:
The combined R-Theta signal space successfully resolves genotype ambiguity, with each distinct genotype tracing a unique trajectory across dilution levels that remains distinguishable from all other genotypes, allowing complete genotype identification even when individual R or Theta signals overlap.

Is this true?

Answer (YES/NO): NO